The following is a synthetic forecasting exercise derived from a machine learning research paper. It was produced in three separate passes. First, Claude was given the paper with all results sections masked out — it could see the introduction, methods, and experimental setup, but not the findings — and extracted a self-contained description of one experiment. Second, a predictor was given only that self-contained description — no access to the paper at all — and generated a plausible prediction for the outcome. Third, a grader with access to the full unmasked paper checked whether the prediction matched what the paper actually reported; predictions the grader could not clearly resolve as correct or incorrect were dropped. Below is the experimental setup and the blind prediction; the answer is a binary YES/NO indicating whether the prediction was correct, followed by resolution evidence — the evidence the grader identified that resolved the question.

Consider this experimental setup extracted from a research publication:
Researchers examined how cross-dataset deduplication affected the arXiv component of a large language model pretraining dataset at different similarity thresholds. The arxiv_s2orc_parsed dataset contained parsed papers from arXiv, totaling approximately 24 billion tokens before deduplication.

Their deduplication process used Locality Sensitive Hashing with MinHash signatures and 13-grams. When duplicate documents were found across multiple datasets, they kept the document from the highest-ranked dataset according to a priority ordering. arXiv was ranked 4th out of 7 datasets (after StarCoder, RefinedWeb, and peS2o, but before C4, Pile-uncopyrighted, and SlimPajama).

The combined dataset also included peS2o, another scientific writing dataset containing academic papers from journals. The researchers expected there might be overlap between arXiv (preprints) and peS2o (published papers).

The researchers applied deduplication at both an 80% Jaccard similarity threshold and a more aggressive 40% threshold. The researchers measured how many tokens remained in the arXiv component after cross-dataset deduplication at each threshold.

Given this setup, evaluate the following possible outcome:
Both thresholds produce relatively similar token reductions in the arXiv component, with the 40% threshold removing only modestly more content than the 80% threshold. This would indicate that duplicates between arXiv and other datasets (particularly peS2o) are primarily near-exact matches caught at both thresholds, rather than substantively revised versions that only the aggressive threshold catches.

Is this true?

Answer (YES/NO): NO